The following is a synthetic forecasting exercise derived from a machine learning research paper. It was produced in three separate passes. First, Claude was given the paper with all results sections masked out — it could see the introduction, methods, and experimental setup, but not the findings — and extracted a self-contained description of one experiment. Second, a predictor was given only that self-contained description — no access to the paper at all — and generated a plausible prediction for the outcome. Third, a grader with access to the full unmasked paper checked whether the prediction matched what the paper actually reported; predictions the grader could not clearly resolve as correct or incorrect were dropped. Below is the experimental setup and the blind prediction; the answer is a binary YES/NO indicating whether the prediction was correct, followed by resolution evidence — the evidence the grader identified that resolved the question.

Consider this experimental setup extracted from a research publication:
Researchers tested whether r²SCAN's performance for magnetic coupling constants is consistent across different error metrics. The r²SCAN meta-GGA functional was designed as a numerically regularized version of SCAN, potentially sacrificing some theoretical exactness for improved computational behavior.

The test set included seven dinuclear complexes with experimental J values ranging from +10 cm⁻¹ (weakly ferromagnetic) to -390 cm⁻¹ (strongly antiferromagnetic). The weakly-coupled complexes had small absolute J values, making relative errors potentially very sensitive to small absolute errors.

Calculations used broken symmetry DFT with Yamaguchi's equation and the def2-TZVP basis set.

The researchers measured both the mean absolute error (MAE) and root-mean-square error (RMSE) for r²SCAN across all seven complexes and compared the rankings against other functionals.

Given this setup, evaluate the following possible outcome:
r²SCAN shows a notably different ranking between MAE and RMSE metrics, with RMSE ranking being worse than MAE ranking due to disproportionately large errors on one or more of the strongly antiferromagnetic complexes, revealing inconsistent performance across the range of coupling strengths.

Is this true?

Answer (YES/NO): YES